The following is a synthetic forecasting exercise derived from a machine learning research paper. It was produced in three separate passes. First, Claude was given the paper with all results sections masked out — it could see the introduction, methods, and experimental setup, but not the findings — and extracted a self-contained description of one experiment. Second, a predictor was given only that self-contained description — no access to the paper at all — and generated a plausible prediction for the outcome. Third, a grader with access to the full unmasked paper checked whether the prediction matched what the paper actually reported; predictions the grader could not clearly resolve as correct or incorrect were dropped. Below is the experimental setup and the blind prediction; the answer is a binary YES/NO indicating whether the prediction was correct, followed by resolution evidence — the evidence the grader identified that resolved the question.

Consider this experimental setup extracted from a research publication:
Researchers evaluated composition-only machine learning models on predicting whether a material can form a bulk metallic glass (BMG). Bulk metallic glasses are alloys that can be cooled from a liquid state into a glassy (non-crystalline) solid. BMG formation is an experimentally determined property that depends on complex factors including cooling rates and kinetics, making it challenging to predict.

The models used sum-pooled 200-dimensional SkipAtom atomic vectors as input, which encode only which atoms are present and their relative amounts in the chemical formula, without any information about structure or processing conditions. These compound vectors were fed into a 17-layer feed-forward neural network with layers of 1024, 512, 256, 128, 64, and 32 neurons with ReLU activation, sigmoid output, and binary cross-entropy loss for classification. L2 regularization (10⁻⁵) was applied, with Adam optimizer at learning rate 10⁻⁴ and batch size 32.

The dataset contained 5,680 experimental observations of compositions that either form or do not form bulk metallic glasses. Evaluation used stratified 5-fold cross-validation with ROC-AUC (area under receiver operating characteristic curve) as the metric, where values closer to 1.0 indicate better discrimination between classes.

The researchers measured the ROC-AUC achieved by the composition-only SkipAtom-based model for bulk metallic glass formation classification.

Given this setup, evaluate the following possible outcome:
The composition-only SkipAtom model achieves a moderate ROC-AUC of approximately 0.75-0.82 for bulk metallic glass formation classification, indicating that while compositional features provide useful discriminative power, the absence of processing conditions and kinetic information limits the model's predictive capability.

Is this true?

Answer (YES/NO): NO